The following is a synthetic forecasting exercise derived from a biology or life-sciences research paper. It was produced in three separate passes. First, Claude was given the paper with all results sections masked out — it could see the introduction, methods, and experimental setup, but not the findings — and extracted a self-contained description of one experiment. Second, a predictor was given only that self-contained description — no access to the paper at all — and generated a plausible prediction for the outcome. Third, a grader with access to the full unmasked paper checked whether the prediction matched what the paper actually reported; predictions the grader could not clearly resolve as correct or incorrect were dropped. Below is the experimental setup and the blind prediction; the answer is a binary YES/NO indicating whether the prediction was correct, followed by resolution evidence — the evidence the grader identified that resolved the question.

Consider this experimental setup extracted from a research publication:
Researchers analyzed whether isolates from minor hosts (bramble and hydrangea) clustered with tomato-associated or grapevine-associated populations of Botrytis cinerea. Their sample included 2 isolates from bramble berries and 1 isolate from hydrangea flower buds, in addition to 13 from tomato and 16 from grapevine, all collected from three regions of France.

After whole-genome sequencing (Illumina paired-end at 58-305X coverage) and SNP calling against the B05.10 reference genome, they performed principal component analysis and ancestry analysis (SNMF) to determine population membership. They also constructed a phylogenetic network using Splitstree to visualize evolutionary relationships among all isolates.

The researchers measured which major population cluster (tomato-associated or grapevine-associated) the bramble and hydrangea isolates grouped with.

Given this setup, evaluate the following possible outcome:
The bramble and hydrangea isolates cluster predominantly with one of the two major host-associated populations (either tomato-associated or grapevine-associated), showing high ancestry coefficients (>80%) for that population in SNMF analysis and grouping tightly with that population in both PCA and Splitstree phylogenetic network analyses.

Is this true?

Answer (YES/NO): NO